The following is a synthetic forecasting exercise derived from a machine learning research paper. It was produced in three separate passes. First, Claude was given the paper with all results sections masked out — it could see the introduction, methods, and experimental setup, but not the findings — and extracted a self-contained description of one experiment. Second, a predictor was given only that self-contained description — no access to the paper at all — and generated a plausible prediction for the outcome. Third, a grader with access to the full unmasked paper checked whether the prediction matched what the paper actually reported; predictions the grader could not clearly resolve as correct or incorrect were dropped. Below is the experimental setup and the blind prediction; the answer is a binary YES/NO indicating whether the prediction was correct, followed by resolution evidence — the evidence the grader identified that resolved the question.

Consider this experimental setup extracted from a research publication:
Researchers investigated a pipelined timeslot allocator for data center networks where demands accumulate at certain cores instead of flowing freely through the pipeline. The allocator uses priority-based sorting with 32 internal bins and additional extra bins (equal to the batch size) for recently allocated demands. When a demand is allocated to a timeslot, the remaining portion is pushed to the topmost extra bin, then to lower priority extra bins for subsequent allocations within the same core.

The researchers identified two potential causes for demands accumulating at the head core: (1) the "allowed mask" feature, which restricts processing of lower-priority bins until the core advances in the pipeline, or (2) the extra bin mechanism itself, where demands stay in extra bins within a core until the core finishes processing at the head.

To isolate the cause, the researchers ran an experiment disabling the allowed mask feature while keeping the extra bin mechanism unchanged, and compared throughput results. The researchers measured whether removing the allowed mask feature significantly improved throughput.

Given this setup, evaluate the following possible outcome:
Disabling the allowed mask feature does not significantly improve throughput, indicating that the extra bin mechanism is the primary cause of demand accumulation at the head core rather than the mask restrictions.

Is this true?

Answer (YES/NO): YES